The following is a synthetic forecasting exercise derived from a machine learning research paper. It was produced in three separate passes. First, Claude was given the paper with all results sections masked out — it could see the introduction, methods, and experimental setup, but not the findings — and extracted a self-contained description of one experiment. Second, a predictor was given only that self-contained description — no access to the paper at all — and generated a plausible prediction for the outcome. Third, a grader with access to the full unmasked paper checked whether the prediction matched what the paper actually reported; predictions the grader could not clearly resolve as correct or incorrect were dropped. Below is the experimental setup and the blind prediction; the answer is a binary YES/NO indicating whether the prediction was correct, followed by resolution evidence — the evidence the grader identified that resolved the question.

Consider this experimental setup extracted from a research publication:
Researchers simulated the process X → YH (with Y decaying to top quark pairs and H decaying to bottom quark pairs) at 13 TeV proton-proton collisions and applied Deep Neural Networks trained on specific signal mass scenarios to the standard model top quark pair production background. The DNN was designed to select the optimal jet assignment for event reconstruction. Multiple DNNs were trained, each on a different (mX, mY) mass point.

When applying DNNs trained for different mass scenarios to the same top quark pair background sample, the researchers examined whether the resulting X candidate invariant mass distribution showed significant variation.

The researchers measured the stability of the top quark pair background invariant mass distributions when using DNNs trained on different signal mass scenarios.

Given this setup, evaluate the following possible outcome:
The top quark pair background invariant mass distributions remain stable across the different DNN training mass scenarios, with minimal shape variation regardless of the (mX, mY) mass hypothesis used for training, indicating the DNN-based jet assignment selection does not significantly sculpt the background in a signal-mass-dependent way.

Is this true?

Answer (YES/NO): YES